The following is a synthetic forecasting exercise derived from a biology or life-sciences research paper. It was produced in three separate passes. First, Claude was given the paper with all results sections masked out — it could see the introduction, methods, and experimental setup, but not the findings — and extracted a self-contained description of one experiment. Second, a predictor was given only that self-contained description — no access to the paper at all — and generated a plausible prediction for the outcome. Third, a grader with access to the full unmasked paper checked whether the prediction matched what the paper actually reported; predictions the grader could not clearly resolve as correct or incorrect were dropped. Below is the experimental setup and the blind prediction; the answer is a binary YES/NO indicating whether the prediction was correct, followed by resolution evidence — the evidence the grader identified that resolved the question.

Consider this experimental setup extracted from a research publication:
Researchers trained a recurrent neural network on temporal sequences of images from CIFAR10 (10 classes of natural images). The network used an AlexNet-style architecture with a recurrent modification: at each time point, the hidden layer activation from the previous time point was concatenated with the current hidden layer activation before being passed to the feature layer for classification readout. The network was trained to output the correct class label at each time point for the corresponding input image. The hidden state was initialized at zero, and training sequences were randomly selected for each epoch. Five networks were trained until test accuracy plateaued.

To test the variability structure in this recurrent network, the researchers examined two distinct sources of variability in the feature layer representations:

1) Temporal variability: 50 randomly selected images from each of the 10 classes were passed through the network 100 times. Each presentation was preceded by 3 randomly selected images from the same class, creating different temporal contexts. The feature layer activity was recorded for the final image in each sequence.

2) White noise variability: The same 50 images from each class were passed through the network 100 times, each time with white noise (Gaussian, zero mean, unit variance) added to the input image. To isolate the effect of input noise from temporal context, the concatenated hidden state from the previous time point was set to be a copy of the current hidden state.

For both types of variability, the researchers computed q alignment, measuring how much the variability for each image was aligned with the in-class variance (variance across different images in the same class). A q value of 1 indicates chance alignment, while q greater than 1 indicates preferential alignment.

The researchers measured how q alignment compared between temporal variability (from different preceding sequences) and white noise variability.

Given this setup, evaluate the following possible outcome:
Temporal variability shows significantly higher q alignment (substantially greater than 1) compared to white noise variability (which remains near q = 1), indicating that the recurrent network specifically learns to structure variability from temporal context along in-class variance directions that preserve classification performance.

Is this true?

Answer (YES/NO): NO